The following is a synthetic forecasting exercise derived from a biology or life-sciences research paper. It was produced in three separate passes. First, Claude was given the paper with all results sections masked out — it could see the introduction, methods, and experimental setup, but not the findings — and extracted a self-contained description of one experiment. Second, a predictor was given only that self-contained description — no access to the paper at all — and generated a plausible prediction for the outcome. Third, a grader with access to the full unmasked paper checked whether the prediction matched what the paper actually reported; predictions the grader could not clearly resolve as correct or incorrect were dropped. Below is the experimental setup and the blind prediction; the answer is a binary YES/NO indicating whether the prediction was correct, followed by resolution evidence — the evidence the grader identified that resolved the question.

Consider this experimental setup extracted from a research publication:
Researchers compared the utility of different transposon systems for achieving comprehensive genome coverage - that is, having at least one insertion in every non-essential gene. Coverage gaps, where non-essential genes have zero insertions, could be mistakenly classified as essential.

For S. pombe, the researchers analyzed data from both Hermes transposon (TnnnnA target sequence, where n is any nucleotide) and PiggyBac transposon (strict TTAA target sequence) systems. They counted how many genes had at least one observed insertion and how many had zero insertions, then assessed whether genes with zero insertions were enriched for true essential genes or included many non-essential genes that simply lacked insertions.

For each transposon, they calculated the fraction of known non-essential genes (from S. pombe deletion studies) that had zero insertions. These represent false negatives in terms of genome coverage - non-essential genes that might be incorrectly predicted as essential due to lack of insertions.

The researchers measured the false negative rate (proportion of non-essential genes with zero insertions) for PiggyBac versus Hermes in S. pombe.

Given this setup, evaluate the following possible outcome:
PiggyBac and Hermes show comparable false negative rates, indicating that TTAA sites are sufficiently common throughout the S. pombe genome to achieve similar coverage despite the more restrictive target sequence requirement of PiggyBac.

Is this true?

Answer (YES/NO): NO